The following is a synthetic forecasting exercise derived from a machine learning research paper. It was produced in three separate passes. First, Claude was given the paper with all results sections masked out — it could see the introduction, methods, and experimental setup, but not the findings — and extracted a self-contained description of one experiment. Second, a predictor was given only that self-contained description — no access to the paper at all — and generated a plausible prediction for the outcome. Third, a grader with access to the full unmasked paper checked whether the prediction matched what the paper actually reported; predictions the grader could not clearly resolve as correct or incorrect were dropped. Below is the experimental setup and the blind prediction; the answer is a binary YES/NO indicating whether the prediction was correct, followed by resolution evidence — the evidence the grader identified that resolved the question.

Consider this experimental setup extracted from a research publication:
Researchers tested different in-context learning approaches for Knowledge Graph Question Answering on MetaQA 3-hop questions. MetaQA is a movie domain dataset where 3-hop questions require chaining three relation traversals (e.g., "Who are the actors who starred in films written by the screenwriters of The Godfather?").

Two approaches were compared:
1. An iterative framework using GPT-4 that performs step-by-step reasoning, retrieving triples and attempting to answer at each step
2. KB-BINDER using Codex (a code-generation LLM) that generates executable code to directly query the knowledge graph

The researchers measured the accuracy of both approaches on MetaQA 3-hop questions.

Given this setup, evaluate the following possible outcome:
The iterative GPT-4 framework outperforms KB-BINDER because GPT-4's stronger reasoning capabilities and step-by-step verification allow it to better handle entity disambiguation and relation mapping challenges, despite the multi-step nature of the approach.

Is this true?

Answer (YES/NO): NO